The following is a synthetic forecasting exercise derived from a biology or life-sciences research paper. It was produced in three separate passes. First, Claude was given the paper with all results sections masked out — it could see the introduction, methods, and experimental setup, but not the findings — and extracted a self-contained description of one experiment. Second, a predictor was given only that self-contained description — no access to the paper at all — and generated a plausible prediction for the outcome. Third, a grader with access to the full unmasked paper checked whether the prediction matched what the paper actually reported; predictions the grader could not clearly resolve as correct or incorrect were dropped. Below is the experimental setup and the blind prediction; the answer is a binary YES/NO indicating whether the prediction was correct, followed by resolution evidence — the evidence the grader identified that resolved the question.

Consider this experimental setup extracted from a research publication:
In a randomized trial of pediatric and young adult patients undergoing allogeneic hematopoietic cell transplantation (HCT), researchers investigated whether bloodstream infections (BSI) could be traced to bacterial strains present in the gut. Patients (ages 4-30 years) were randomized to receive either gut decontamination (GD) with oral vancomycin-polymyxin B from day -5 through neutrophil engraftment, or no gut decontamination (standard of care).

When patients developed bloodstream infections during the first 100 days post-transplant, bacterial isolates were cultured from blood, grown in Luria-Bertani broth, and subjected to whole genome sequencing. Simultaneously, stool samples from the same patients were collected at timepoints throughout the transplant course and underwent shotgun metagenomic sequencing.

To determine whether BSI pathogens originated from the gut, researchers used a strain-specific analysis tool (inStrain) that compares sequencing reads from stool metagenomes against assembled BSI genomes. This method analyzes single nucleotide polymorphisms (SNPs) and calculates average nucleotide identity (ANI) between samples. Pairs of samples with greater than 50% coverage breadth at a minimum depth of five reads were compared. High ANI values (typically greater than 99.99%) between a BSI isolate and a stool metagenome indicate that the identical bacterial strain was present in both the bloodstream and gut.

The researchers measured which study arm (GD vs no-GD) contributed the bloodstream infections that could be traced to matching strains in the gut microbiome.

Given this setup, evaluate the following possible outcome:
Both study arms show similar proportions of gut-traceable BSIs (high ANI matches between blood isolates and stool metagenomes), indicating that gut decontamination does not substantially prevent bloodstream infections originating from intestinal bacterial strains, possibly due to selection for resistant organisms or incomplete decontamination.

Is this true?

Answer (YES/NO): NO